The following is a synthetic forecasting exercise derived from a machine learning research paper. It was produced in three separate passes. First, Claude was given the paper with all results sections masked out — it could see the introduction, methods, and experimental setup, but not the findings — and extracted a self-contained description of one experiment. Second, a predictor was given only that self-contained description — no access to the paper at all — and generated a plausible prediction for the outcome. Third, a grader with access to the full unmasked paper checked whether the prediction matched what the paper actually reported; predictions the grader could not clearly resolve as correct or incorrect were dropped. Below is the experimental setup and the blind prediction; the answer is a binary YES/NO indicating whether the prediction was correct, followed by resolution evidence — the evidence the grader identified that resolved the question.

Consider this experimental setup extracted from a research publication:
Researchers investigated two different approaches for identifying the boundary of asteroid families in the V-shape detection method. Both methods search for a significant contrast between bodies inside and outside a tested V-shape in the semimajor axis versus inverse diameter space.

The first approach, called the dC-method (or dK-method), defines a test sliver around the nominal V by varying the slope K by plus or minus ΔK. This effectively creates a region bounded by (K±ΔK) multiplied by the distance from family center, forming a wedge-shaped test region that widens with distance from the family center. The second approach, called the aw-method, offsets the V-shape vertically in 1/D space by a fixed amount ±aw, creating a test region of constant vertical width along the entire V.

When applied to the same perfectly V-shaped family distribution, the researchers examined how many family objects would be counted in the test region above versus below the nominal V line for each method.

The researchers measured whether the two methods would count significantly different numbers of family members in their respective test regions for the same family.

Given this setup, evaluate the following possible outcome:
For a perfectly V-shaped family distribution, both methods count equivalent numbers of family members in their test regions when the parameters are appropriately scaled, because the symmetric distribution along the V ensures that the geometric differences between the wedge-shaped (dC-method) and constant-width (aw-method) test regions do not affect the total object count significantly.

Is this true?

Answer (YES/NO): NO